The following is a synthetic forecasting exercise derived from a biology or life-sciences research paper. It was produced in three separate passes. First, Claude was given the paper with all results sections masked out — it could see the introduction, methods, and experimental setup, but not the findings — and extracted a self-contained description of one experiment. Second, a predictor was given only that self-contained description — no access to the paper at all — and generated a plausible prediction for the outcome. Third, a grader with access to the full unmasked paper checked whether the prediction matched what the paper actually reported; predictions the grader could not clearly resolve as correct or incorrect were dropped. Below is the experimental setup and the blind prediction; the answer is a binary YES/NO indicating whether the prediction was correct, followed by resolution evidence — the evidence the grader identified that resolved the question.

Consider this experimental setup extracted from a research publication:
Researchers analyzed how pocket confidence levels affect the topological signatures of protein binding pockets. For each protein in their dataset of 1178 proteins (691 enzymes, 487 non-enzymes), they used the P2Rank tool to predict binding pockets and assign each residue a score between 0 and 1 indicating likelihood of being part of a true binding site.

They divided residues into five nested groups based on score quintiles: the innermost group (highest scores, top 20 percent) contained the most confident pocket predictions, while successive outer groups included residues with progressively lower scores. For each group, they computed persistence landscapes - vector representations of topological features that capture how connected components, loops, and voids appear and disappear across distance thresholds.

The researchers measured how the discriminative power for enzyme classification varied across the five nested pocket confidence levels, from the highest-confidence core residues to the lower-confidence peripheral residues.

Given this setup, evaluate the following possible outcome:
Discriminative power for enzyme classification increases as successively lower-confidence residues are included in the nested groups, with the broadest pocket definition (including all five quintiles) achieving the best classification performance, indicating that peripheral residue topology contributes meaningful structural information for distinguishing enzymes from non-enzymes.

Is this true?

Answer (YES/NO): YES